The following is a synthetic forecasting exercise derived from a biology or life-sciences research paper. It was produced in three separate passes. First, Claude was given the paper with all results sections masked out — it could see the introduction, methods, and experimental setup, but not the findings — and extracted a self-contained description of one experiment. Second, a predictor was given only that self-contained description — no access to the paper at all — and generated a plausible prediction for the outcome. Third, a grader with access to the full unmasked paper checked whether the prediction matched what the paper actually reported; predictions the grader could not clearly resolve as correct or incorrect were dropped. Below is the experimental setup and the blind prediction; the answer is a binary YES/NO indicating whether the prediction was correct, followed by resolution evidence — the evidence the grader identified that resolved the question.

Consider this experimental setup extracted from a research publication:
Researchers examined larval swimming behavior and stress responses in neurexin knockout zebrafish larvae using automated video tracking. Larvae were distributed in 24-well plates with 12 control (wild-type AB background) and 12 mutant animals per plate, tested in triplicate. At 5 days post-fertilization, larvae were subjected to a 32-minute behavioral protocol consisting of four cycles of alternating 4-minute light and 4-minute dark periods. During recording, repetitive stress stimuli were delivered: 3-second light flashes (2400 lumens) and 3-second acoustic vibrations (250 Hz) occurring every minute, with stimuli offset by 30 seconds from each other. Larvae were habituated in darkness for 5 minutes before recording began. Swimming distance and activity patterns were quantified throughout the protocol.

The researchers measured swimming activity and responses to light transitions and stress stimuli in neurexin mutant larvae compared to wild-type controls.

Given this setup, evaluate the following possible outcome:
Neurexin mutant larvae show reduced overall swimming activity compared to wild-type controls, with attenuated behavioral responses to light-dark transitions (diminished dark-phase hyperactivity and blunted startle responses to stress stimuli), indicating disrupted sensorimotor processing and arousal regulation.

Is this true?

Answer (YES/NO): NO